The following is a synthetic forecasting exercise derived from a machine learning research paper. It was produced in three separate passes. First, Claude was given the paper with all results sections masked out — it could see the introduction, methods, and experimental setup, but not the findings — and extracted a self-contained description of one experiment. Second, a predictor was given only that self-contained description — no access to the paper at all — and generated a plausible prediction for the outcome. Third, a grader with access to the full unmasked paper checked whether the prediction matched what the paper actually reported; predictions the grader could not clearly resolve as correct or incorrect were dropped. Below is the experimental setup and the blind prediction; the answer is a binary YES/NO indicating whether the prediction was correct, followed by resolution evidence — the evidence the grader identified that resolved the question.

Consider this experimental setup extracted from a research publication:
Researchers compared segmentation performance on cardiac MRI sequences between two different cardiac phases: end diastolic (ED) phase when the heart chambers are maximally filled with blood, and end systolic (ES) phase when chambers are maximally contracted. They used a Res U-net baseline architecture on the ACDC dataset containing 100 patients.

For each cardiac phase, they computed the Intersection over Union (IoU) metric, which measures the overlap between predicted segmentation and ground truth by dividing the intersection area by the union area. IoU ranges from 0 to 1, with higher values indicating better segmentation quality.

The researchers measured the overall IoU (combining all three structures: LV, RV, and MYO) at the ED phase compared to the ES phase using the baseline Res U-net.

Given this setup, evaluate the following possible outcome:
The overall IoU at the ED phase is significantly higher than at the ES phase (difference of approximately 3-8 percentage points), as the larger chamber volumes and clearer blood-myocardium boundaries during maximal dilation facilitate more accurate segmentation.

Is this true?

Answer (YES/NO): NO